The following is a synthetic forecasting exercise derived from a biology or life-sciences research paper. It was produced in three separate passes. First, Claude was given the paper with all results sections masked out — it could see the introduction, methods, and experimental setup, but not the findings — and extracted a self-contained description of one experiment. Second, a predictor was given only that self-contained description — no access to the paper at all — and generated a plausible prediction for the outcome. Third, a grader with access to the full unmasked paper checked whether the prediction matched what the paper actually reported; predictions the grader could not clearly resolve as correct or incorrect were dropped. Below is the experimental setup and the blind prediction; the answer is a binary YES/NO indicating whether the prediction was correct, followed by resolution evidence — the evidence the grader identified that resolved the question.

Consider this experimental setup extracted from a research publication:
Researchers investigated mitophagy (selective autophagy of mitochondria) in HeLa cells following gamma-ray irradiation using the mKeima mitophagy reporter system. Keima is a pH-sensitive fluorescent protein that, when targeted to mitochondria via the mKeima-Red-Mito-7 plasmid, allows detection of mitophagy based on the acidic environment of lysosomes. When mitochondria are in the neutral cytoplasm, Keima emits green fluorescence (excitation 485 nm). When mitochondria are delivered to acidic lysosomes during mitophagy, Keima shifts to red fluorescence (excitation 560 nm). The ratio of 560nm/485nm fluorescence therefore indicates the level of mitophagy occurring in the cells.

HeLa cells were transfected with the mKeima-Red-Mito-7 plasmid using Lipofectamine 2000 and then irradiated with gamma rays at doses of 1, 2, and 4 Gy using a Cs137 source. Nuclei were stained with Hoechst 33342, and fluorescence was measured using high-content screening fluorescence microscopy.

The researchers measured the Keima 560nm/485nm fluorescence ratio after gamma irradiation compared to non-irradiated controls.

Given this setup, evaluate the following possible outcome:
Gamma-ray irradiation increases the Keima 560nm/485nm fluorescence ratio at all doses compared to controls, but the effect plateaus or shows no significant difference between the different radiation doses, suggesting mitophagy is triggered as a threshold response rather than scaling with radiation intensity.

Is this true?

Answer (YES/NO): NO